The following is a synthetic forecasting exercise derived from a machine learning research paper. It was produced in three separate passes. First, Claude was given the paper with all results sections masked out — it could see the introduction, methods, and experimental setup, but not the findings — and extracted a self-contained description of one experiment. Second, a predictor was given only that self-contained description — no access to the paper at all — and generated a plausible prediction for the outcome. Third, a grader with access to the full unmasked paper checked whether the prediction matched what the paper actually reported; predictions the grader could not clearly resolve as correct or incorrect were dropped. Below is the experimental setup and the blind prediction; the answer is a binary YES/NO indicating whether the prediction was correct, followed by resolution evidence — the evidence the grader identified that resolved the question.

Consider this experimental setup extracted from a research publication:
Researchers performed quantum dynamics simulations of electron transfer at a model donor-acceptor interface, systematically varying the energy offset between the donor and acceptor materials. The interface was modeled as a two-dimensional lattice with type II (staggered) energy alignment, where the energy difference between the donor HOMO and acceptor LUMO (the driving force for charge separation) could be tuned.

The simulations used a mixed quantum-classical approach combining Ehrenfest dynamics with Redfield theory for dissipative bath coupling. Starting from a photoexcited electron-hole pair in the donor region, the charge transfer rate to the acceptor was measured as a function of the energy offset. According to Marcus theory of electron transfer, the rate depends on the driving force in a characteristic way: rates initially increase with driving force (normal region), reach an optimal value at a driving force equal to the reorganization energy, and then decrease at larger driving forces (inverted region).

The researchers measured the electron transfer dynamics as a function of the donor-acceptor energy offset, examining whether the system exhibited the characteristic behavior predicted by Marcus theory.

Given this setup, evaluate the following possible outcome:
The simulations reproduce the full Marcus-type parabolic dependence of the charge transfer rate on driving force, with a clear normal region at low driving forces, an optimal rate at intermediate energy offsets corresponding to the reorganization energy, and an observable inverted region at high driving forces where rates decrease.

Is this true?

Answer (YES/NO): YES